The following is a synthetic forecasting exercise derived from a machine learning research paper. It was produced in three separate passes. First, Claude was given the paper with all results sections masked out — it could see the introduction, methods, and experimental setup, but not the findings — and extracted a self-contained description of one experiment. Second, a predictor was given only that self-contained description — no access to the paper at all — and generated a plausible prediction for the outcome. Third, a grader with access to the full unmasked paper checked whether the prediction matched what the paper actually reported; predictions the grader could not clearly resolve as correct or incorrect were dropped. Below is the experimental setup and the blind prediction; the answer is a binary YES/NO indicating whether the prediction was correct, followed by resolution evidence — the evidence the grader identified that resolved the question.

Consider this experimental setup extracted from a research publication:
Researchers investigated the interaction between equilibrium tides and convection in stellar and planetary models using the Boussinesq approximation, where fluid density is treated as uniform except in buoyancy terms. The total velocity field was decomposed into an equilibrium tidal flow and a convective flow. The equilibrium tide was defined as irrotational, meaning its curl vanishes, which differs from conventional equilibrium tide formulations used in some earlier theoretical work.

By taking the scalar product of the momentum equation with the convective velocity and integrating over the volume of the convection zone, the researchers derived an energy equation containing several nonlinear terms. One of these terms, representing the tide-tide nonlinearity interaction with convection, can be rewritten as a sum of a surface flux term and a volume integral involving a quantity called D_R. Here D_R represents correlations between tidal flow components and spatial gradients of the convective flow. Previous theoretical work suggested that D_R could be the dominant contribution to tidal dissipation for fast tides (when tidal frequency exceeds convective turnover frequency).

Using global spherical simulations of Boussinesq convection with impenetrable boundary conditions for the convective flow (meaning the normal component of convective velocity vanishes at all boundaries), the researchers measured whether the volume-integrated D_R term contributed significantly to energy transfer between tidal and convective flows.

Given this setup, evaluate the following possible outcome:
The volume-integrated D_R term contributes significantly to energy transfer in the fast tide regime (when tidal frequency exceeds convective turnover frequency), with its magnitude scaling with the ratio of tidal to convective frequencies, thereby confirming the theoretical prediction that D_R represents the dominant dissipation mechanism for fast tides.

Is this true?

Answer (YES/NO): NO